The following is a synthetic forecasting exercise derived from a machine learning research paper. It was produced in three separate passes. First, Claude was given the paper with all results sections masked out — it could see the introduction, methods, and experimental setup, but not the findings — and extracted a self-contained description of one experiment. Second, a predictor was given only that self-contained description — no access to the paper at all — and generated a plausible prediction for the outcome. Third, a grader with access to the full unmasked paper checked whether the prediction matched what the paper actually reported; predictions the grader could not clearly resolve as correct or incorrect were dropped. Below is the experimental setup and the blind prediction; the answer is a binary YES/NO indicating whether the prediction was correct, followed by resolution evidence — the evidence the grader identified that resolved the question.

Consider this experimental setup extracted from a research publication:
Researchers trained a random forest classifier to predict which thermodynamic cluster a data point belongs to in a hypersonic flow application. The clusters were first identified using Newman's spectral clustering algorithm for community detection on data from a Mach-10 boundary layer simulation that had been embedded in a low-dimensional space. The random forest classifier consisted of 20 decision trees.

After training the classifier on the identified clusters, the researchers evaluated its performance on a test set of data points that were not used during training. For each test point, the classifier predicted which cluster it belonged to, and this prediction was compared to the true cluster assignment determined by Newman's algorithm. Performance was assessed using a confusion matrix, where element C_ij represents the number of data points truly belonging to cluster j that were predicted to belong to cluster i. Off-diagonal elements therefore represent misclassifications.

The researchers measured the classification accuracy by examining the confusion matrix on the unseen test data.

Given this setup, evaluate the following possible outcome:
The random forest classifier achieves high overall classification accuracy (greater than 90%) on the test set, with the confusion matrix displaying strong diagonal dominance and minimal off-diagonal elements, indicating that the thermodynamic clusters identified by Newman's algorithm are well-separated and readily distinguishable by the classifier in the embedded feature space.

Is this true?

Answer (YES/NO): YES